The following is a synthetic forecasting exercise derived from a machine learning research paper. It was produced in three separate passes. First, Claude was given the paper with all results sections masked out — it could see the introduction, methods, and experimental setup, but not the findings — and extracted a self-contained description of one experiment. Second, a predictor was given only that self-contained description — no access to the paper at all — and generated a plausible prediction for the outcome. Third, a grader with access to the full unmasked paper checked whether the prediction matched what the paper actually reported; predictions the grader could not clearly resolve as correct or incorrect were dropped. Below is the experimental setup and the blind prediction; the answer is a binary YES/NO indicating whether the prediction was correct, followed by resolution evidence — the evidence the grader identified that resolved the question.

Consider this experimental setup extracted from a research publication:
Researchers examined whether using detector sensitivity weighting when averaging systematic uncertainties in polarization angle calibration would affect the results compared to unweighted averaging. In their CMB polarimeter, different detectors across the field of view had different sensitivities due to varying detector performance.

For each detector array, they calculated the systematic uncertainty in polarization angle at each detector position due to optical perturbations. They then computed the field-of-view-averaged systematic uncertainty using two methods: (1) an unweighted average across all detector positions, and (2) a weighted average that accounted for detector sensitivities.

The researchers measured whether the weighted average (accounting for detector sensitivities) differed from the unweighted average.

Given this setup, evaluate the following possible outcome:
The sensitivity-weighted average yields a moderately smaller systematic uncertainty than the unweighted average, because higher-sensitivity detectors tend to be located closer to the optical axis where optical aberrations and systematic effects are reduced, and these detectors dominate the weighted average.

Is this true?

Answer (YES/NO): NO